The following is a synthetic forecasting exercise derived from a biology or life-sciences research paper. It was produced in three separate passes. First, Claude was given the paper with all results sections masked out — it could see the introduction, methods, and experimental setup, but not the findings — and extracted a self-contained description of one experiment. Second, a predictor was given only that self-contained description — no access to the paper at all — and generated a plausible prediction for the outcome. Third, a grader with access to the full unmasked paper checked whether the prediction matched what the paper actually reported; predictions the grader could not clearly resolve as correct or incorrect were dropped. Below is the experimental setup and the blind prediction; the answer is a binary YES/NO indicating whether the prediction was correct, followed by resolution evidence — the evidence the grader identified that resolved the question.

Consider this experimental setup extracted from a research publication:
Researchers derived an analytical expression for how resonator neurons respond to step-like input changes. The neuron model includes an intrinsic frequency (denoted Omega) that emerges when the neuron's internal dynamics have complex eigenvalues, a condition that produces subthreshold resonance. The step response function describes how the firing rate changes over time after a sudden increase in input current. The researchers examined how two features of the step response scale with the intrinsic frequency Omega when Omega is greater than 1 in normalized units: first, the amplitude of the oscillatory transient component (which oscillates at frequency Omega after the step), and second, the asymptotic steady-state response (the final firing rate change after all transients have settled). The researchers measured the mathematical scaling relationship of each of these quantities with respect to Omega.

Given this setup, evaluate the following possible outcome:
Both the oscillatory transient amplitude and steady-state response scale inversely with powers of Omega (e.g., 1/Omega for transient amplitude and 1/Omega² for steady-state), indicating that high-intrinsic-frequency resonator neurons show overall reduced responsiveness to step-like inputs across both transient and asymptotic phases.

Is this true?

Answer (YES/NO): YES